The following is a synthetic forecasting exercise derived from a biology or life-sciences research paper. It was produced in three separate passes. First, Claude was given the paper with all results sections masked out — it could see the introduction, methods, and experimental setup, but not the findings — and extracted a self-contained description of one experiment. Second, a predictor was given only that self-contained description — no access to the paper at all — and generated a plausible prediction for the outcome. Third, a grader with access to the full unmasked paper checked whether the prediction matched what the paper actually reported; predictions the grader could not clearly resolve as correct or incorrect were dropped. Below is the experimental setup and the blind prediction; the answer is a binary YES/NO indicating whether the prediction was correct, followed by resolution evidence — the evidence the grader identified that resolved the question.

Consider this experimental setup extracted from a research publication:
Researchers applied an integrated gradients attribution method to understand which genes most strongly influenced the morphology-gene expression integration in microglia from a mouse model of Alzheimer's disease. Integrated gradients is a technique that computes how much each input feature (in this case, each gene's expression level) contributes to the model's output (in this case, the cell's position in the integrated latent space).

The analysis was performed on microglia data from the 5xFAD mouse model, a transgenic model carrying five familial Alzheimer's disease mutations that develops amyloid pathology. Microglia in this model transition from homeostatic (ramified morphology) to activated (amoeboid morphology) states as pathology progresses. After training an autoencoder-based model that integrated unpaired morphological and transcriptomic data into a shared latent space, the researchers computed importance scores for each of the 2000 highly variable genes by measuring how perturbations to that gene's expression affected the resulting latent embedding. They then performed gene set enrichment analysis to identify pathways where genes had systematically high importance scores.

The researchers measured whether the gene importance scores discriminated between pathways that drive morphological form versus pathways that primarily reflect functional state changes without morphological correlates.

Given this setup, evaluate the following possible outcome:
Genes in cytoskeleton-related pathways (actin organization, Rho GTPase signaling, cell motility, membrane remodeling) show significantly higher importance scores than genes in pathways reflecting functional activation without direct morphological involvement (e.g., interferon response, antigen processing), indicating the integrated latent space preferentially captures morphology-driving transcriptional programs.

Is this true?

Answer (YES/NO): NO